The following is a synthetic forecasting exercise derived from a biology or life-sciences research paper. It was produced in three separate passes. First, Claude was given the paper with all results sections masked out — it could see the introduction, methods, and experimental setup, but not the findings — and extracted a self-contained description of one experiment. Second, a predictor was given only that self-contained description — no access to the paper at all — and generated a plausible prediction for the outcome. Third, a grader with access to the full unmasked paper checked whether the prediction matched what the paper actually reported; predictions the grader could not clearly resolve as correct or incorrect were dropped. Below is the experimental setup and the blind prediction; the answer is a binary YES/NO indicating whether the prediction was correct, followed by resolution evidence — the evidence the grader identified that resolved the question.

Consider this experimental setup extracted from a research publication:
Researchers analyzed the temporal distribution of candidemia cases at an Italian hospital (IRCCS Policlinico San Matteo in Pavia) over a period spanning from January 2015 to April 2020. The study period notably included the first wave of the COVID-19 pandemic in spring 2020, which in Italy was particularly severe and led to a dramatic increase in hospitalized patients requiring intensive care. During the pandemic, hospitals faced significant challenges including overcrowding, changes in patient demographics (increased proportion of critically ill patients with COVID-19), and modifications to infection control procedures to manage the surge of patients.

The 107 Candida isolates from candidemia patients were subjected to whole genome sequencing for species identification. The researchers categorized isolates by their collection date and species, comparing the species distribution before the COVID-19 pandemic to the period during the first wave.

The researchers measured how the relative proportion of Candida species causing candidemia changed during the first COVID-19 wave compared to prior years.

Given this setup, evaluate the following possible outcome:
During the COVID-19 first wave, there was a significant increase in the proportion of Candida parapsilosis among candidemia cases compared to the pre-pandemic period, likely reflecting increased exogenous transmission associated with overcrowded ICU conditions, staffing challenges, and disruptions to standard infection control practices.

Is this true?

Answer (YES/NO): YES